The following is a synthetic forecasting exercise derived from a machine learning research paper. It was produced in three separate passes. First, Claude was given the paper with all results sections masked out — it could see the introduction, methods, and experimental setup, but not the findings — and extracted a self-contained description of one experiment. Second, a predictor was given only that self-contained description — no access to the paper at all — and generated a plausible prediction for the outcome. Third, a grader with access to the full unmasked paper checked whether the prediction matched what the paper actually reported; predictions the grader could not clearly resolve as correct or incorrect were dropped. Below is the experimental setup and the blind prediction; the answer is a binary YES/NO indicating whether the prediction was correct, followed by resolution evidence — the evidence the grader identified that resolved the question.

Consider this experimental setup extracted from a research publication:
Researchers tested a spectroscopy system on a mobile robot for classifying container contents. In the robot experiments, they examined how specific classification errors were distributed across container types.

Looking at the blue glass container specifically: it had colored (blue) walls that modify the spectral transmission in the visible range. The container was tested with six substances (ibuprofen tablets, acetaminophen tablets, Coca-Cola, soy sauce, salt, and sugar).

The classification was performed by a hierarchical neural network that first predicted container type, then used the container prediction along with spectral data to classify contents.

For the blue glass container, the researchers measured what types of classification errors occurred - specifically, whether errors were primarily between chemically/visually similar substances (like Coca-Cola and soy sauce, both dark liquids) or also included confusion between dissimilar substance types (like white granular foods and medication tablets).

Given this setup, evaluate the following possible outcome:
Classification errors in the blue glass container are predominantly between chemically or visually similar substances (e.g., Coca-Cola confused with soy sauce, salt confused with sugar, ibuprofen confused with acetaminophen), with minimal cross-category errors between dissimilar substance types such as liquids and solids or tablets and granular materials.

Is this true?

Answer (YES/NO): NO